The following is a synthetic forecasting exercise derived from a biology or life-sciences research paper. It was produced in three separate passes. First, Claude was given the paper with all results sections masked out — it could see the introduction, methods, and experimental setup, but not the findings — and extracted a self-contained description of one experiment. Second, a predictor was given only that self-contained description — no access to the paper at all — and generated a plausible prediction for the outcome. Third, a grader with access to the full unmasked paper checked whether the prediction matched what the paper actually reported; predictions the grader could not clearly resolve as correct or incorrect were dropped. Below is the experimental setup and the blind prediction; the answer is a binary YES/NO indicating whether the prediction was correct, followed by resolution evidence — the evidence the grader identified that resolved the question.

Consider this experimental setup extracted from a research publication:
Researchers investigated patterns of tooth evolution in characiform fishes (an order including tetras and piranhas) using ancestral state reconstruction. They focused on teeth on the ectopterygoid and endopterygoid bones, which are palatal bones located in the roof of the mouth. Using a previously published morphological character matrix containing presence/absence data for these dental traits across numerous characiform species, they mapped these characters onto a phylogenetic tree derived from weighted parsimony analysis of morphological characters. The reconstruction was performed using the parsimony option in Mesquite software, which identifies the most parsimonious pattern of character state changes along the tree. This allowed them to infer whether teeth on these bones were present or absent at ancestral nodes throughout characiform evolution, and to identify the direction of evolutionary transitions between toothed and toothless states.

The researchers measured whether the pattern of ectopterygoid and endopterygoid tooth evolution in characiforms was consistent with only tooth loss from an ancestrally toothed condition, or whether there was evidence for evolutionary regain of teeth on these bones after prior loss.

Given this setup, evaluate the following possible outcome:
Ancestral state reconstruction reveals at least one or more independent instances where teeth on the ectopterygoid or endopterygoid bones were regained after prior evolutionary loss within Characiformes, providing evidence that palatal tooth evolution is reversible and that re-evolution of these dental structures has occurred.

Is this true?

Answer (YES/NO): YES